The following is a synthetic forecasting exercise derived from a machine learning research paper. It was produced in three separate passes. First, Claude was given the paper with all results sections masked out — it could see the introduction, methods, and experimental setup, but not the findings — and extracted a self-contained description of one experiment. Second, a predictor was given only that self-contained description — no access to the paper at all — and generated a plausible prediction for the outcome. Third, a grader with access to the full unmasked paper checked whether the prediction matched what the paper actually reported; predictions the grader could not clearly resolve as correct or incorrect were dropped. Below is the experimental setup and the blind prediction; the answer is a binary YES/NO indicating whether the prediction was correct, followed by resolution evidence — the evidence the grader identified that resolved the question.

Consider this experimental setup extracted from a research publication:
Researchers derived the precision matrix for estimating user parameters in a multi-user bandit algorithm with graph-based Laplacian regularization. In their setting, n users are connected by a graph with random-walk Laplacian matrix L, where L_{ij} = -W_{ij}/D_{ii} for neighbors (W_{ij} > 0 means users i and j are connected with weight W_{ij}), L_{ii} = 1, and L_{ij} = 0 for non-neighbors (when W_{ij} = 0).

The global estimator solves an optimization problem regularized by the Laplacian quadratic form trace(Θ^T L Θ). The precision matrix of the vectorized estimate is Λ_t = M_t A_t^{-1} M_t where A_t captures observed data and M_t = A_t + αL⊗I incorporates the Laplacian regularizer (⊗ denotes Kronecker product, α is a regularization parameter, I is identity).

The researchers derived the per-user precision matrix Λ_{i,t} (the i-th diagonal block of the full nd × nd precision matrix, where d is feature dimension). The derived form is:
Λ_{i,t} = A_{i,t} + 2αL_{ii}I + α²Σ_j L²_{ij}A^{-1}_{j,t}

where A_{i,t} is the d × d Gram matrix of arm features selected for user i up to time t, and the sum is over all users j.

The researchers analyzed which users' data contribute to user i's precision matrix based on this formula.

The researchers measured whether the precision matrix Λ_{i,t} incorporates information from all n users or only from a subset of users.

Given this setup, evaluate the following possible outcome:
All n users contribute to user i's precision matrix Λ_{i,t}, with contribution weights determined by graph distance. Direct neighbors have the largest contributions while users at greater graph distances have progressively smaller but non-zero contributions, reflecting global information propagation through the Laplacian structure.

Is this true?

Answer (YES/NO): NO